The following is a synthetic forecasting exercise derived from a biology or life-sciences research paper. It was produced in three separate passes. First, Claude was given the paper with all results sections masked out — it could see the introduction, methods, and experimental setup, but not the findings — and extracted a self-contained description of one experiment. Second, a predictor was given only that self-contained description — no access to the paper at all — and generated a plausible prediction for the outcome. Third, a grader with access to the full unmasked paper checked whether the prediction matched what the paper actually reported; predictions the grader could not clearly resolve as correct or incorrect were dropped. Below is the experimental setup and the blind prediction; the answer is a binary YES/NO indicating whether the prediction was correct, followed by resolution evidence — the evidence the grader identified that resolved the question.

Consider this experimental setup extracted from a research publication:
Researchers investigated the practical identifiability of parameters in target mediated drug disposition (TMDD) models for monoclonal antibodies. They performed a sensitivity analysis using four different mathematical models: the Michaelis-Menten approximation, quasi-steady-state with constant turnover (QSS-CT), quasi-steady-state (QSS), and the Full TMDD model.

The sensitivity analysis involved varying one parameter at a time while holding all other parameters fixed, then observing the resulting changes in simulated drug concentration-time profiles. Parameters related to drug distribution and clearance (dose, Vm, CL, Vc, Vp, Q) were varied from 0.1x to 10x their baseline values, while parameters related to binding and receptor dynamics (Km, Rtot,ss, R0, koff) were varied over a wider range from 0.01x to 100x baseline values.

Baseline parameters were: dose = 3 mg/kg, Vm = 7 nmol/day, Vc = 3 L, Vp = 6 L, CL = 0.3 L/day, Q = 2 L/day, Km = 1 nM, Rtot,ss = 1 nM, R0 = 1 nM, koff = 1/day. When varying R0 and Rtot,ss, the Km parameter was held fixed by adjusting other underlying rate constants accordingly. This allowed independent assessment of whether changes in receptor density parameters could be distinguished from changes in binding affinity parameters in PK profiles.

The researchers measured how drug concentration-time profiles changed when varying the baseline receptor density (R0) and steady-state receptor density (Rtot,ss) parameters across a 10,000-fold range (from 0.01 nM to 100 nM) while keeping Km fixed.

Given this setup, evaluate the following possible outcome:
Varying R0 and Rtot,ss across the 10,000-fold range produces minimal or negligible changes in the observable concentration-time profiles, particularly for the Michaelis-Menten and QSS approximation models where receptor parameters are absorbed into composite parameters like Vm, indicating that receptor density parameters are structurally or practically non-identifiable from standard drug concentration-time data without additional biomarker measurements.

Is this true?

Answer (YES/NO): NO